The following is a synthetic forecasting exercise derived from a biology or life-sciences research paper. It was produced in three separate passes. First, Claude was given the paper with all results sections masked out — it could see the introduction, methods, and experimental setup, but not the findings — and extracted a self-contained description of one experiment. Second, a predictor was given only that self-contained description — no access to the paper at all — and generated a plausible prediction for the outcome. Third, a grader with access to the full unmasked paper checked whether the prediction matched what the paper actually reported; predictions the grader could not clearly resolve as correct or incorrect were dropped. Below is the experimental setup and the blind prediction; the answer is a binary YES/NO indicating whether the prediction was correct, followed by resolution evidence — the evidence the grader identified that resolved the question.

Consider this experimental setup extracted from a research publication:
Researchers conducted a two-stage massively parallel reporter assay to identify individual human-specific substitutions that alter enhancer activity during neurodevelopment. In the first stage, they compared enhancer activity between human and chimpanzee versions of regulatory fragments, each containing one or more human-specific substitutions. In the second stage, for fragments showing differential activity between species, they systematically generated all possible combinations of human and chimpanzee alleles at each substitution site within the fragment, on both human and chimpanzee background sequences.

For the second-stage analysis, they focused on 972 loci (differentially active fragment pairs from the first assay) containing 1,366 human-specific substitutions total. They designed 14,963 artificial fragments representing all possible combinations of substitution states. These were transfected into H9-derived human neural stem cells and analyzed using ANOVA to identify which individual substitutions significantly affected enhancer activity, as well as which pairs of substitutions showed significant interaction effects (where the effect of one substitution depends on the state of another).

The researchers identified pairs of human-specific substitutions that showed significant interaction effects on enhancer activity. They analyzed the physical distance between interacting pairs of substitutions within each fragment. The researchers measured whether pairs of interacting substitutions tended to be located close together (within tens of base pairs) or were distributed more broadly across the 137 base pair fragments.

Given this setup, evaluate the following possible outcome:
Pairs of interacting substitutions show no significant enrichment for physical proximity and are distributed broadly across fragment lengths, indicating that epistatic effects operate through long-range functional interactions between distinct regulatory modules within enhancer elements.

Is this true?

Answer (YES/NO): NO